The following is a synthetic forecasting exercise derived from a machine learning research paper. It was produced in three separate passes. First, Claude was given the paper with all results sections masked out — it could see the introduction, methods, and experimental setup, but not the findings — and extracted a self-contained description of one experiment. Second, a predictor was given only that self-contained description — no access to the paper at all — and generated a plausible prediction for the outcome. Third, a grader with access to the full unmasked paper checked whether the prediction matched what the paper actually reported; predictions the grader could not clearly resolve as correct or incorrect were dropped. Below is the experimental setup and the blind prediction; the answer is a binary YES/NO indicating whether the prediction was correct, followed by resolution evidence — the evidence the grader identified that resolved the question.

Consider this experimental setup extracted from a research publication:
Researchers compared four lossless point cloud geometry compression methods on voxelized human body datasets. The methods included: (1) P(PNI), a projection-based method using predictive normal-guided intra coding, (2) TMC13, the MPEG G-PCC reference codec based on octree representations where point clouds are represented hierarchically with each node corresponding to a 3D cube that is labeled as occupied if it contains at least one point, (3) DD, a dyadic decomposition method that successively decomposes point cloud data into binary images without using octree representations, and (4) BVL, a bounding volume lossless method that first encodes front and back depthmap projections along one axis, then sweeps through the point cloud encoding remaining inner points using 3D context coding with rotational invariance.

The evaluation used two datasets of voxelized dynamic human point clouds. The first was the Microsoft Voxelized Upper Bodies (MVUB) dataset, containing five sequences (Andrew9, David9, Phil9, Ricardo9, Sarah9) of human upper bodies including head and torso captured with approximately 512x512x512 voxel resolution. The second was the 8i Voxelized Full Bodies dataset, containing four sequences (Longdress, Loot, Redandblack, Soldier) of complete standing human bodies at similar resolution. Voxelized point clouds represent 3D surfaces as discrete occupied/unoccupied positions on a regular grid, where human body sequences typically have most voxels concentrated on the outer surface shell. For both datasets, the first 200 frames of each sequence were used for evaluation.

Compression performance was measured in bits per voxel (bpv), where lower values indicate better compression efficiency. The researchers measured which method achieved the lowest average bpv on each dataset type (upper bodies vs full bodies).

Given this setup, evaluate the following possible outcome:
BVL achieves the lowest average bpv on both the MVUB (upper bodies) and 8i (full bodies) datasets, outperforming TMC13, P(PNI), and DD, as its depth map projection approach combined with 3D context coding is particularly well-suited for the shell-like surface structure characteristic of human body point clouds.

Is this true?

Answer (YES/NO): NO